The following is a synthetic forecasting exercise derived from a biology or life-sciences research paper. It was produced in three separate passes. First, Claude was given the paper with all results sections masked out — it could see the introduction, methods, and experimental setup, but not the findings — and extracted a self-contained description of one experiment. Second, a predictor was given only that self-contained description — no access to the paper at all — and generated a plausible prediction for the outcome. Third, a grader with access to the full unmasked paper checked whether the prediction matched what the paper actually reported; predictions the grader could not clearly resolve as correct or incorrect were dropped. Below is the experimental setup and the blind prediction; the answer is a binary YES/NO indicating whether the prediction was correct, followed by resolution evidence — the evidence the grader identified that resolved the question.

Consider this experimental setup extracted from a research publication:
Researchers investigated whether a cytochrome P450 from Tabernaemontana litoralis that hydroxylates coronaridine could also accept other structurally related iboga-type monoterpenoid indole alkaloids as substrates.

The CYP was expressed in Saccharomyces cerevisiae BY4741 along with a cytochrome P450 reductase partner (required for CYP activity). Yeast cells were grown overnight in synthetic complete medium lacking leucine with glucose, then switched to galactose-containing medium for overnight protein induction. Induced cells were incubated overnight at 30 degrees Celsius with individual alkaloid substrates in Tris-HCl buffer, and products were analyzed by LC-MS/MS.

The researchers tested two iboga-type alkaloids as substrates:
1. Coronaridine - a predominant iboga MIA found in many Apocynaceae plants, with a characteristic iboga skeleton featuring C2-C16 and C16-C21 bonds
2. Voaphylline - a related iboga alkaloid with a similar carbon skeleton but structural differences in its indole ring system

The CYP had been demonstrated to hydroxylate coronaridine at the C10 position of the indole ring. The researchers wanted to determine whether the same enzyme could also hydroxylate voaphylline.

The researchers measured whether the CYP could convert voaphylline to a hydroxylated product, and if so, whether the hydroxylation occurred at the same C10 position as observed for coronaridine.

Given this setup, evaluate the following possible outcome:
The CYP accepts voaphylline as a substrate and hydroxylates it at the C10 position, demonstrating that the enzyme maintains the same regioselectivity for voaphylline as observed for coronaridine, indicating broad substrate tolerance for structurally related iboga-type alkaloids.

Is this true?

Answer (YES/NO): YES